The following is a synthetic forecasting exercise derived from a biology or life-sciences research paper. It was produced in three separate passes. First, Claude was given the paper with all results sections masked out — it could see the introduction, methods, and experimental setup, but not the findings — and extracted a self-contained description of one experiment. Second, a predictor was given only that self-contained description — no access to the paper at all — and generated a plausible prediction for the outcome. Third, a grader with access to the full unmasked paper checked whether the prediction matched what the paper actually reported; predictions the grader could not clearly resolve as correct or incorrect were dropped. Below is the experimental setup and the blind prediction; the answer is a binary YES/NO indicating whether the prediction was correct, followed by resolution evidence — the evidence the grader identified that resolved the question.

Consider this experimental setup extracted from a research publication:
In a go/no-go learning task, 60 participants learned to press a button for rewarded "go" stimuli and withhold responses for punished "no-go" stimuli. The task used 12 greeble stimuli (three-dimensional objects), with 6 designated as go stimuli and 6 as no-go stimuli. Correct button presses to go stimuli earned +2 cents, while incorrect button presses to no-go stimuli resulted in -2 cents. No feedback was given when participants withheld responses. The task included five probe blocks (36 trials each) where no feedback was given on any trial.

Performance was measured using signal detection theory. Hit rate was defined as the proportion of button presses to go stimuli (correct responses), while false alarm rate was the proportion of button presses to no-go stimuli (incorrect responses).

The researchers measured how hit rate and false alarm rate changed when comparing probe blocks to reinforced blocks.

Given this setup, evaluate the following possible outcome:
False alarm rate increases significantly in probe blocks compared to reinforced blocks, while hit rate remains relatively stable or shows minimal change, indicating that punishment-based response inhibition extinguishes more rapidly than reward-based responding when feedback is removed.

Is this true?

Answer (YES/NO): NO